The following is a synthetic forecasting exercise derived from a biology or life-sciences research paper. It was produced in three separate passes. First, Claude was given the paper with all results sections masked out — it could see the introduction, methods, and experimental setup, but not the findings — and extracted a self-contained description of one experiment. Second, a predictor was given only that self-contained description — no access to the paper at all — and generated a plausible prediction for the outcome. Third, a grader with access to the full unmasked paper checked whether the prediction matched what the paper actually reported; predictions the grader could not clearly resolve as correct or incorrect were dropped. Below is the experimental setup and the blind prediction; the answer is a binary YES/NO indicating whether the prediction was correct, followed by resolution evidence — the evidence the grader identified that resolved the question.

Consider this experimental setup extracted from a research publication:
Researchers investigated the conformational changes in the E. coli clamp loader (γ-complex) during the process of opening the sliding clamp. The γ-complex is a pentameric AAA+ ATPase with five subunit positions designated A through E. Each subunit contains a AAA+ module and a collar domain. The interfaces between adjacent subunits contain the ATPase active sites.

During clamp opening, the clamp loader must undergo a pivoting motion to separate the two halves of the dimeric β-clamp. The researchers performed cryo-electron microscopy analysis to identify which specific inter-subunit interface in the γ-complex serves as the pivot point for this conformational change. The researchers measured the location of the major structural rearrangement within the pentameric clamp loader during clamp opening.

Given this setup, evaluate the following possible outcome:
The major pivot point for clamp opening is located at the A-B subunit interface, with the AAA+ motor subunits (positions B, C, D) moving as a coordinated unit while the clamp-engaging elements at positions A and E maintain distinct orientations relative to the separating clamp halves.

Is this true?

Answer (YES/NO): NO